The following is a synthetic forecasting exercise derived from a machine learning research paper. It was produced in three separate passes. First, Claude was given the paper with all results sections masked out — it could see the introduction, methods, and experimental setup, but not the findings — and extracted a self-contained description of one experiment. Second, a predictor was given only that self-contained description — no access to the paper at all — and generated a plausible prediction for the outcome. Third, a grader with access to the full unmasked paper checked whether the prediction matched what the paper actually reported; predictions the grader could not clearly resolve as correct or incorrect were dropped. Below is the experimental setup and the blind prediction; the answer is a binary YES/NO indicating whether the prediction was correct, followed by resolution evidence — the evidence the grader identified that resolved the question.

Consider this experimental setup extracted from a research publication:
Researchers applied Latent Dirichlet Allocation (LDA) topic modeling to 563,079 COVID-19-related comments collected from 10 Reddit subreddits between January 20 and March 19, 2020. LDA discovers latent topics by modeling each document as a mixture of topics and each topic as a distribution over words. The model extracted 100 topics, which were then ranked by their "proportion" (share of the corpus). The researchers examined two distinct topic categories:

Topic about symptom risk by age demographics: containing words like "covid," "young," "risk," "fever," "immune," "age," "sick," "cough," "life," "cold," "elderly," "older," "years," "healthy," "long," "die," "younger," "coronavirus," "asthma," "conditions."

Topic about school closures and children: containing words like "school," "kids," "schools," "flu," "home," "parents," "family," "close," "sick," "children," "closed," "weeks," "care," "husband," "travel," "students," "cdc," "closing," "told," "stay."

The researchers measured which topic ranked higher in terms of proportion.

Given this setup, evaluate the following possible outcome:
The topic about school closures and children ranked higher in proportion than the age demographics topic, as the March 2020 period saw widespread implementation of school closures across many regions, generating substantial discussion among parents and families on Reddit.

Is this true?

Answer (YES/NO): NO